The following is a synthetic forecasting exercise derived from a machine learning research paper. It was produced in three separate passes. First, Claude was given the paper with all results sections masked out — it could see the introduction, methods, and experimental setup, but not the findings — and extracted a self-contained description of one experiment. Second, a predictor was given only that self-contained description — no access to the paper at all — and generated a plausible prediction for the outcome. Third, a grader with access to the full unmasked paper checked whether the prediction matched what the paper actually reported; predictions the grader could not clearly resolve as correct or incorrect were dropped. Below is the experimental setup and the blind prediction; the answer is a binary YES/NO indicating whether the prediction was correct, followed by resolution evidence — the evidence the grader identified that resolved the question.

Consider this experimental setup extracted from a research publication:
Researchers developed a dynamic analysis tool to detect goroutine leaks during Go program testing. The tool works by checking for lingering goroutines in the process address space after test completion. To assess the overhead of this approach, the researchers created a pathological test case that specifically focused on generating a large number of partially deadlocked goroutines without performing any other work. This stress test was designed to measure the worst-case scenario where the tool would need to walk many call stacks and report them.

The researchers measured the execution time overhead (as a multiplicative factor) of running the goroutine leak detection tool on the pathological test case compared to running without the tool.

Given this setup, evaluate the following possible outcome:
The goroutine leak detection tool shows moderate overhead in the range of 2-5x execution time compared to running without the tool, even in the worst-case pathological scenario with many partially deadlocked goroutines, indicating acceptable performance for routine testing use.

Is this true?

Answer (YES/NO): NO